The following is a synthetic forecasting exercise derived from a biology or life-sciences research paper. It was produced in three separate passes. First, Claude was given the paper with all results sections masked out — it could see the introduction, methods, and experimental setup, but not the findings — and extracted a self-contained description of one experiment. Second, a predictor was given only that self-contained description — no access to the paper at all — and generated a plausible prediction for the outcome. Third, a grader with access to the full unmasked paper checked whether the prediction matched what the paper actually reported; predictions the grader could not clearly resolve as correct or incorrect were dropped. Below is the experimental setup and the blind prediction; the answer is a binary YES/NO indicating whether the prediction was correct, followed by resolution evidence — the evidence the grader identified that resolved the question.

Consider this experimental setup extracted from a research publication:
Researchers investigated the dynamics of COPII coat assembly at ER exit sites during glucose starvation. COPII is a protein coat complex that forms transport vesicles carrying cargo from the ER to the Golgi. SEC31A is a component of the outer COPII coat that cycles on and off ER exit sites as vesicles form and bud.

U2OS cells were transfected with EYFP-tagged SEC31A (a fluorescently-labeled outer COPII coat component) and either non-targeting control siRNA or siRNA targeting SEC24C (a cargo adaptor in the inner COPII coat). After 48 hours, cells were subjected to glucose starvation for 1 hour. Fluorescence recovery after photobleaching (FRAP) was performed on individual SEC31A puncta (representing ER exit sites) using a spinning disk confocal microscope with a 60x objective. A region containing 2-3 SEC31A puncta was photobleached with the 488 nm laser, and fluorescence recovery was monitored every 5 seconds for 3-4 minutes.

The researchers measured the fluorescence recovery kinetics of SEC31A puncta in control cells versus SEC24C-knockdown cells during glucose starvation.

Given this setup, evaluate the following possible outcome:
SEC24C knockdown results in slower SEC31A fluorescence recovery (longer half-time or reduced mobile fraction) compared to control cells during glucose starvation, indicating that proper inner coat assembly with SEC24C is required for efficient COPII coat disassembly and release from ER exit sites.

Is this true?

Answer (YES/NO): NO